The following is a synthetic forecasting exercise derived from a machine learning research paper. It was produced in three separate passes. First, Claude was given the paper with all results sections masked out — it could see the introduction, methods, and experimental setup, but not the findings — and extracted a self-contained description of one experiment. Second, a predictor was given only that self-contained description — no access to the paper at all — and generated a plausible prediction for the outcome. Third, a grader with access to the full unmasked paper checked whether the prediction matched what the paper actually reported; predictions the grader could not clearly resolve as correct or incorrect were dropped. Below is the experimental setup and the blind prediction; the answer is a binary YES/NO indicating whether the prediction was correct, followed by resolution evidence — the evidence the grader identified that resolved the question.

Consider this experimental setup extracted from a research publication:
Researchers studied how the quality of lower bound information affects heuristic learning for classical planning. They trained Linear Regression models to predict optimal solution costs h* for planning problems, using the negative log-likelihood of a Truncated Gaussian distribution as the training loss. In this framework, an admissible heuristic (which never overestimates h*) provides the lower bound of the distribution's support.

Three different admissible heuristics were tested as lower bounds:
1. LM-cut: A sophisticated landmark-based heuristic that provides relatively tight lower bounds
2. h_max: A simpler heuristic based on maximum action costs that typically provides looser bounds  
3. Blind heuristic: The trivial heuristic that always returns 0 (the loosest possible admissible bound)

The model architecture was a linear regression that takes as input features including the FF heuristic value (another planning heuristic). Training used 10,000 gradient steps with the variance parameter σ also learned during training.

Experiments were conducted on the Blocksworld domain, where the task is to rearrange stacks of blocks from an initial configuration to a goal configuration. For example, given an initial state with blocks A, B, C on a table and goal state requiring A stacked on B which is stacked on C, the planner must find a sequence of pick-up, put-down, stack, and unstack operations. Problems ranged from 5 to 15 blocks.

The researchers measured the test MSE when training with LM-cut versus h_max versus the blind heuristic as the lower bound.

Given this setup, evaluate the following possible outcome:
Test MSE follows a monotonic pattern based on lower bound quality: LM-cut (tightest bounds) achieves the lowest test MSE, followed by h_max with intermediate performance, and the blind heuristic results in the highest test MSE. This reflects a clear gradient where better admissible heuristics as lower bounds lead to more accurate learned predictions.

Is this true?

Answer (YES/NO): NO